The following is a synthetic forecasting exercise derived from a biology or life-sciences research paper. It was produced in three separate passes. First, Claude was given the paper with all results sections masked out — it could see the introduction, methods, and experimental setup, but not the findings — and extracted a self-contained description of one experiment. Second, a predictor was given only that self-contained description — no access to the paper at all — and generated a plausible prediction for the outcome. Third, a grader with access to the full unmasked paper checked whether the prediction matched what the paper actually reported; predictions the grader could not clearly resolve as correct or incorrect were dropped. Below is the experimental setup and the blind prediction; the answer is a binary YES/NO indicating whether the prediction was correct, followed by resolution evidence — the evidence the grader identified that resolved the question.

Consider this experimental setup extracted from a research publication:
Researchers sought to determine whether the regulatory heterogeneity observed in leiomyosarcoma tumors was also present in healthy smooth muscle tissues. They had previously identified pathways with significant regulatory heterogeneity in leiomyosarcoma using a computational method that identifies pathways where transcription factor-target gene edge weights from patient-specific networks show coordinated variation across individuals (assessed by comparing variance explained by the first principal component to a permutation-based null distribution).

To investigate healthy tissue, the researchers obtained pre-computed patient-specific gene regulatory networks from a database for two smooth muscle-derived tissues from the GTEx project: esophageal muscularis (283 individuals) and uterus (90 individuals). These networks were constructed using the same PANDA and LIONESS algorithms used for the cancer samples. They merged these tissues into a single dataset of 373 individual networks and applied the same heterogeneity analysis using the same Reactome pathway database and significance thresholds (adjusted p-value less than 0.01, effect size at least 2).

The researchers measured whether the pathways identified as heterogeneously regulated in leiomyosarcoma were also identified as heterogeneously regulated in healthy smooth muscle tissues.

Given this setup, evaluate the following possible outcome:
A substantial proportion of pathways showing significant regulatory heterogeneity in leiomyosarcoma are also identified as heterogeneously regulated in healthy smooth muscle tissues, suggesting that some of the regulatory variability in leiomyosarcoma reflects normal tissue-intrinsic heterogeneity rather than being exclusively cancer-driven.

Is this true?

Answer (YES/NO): NO